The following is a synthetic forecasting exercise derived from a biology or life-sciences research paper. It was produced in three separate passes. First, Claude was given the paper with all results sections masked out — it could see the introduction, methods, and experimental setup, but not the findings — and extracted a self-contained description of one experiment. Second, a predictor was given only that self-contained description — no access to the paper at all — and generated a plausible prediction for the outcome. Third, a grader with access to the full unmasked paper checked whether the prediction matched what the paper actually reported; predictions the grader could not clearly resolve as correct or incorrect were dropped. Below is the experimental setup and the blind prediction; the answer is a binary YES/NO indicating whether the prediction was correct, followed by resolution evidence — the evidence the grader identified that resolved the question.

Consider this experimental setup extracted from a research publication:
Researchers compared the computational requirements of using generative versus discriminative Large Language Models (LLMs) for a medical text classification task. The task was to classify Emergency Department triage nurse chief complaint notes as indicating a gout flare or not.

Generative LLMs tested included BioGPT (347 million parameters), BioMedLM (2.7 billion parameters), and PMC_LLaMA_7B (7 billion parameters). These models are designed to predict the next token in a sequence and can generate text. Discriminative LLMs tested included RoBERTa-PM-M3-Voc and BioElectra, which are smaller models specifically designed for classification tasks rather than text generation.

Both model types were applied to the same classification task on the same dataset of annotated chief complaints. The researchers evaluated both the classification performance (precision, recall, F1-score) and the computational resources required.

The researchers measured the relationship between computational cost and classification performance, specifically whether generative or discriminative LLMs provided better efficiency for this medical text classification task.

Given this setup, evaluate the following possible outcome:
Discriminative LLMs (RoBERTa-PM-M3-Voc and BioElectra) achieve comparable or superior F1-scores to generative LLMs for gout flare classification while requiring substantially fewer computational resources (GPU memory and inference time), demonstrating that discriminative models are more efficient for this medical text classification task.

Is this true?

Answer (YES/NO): YES